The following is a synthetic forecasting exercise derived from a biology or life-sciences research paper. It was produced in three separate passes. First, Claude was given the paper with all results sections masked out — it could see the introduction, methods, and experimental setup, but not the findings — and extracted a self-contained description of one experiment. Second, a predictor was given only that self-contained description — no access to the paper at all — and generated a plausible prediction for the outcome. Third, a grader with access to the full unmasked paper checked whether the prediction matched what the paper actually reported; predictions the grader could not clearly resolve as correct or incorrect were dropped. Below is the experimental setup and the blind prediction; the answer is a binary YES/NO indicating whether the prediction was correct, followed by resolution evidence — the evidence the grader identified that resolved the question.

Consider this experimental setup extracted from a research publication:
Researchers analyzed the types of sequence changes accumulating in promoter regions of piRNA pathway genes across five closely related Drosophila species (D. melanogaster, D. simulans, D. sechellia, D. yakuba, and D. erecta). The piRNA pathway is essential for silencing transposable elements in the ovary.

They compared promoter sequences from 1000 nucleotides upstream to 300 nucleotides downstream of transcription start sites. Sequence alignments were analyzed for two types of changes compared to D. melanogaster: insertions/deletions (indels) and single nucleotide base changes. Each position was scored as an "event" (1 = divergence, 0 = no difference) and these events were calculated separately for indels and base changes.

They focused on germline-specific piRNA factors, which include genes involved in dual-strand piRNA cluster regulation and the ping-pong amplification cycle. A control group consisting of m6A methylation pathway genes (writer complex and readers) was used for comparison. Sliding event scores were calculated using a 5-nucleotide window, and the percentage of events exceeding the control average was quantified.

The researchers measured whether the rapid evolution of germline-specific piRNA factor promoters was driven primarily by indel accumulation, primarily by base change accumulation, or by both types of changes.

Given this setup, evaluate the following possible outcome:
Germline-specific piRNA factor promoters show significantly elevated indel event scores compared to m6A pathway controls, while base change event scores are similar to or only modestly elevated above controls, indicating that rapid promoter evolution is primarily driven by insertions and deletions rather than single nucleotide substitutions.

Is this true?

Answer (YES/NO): NO